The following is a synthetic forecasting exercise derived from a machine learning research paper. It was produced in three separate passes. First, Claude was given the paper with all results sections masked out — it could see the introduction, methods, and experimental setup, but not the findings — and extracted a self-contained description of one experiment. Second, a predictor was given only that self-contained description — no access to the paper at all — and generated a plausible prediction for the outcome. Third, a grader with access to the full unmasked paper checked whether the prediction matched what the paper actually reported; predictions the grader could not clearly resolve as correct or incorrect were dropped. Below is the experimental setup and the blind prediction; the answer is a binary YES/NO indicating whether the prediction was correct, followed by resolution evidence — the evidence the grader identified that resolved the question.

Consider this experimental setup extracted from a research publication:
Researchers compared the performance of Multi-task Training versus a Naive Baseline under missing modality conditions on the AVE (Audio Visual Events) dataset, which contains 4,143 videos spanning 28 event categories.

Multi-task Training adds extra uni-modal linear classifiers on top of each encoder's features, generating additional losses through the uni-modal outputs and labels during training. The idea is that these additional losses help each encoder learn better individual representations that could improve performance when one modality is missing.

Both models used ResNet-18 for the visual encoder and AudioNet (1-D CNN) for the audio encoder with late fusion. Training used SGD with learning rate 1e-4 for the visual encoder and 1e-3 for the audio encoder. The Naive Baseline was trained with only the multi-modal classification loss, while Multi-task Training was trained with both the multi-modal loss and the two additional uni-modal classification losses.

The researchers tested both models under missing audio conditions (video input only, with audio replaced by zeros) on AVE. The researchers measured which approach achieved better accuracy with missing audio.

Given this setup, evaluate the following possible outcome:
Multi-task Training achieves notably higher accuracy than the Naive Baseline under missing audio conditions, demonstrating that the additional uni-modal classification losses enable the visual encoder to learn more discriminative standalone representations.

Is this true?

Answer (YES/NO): NO